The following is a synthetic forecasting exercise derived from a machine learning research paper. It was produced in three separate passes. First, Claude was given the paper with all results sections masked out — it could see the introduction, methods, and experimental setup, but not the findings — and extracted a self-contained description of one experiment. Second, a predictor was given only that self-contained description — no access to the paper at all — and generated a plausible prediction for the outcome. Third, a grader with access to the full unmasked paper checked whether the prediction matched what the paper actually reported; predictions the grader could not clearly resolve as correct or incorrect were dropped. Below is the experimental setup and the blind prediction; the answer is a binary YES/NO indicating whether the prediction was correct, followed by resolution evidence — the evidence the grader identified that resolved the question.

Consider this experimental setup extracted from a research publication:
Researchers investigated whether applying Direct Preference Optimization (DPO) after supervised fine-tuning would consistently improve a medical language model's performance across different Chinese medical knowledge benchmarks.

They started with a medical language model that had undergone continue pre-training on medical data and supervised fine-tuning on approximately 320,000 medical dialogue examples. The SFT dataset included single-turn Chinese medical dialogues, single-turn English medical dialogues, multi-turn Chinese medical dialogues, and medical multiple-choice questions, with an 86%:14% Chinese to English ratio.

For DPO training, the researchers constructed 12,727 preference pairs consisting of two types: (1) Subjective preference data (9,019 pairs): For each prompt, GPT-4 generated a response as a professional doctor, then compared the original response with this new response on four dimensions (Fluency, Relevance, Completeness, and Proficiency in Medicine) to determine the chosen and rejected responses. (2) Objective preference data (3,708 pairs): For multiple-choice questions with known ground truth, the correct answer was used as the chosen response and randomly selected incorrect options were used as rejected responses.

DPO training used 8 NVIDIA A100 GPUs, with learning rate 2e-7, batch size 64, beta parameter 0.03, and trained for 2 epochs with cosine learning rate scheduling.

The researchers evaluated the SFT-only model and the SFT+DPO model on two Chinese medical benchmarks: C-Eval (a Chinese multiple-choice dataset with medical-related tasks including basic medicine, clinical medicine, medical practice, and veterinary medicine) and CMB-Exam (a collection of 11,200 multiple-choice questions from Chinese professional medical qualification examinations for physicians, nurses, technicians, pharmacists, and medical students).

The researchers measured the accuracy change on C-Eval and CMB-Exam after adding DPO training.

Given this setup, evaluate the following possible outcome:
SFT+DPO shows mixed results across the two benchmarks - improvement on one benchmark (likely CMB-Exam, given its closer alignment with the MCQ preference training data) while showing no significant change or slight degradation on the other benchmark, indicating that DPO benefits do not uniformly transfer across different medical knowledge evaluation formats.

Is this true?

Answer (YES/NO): NO